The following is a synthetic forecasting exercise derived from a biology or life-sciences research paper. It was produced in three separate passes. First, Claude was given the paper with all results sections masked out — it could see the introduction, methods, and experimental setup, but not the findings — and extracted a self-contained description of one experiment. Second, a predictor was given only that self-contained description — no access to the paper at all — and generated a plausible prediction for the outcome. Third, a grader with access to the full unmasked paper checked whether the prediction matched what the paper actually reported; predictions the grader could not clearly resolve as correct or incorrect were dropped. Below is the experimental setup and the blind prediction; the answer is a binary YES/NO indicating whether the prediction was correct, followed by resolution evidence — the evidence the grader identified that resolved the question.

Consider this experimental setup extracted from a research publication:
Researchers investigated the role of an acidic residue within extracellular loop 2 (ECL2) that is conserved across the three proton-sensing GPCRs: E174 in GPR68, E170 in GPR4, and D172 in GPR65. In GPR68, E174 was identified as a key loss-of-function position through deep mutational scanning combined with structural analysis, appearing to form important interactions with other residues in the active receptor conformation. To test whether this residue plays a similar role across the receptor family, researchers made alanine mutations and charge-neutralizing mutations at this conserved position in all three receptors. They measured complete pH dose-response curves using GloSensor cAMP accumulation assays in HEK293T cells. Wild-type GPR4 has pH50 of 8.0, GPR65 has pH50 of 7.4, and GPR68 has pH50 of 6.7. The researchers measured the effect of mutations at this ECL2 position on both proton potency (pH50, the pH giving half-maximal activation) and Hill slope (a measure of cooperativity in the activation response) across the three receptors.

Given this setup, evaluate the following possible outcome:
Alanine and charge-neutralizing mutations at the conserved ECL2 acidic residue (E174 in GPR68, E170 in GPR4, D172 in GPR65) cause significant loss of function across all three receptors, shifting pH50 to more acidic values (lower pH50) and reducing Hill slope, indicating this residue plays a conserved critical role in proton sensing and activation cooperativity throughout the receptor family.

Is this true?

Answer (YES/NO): NO